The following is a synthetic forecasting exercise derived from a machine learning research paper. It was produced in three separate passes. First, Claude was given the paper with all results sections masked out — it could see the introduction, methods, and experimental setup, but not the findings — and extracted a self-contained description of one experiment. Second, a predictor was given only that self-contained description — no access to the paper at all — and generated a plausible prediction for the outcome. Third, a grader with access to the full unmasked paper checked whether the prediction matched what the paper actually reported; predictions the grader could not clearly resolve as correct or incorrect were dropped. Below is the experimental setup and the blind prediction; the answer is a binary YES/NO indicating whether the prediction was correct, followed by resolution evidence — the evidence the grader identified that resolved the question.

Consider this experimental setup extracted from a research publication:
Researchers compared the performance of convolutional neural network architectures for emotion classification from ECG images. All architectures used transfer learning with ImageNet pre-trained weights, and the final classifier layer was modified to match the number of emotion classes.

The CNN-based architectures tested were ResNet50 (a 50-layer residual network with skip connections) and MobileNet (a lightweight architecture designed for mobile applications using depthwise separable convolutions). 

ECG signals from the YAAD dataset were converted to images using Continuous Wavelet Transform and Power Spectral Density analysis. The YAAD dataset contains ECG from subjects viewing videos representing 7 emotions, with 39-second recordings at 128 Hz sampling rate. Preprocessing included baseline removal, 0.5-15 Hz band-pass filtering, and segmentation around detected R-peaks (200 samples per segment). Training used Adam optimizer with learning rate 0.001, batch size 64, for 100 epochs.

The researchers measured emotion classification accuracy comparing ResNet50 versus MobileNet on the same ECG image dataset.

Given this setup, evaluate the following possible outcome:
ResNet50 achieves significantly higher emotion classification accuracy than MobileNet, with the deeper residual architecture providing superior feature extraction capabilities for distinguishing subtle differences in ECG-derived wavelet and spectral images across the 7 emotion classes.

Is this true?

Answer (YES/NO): YES